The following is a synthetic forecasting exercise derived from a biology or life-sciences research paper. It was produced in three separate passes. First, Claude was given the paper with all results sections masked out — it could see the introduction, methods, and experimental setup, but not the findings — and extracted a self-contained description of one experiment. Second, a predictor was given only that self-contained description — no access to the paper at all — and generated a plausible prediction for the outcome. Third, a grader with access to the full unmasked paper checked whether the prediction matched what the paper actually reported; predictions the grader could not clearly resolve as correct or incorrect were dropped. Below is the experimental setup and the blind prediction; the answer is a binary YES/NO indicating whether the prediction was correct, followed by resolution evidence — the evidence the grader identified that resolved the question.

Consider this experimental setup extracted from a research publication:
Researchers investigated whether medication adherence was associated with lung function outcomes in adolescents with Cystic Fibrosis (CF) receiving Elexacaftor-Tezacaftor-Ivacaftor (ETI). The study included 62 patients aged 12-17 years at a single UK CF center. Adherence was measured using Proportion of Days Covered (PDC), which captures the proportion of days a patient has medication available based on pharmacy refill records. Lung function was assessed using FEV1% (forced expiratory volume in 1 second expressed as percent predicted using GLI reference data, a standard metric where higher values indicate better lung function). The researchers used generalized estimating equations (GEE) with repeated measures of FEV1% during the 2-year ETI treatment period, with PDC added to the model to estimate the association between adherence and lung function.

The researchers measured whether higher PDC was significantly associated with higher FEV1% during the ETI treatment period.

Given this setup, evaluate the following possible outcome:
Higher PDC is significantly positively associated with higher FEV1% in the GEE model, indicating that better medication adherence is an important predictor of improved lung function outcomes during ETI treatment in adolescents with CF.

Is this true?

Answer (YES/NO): NO